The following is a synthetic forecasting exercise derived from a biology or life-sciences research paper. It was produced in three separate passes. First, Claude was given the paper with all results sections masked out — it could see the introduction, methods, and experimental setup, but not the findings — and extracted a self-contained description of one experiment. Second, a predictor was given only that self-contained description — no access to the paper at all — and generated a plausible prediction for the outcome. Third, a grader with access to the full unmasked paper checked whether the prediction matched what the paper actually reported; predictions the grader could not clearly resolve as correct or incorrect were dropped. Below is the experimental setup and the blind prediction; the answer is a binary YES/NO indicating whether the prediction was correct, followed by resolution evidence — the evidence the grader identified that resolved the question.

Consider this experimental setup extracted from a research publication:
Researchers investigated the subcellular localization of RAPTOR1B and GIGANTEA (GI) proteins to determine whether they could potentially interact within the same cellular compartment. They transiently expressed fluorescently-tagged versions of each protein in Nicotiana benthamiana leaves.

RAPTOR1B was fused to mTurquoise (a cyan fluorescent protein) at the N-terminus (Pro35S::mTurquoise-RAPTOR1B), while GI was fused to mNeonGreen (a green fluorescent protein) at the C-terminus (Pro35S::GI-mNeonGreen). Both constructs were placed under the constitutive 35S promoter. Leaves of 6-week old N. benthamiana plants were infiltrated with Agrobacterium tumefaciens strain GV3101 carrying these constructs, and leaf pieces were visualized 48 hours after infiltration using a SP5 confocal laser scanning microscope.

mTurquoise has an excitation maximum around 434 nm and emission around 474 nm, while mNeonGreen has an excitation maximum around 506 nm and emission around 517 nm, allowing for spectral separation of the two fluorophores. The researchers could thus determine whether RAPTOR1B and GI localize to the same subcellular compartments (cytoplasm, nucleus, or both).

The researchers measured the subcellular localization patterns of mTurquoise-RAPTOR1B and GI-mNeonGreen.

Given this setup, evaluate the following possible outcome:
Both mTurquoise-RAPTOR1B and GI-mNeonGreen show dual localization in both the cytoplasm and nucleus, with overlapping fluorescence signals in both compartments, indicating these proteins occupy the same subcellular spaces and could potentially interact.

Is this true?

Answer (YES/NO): NO